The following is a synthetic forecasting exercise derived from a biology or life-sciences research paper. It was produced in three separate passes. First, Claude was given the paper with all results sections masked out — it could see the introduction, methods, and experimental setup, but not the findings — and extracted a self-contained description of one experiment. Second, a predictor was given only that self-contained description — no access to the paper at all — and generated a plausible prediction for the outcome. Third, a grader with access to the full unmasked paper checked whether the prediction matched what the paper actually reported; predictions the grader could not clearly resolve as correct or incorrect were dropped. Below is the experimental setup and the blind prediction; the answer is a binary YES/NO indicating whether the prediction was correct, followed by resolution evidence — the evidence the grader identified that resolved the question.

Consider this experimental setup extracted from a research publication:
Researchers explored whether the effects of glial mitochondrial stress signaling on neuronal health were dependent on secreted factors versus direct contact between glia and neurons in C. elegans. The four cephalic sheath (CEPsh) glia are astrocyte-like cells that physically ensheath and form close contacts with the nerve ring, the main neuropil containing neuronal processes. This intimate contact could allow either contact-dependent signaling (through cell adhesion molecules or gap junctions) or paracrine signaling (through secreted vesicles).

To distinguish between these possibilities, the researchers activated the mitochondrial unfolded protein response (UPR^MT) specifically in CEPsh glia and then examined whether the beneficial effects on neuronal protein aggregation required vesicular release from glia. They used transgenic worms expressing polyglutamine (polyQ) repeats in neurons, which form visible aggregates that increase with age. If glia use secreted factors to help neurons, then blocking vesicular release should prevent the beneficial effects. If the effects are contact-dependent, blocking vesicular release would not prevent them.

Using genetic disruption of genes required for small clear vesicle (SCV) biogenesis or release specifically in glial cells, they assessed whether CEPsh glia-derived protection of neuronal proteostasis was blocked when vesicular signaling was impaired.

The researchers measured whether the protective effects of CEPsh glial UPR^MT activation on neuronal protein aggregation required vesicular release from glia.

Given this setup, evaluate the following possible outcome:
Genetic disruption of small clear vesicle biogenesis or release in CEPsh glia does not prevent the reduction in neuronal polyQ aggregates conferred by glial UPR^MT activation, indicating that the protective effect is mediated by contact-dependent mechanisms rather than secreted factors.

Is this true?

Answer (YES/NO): NO